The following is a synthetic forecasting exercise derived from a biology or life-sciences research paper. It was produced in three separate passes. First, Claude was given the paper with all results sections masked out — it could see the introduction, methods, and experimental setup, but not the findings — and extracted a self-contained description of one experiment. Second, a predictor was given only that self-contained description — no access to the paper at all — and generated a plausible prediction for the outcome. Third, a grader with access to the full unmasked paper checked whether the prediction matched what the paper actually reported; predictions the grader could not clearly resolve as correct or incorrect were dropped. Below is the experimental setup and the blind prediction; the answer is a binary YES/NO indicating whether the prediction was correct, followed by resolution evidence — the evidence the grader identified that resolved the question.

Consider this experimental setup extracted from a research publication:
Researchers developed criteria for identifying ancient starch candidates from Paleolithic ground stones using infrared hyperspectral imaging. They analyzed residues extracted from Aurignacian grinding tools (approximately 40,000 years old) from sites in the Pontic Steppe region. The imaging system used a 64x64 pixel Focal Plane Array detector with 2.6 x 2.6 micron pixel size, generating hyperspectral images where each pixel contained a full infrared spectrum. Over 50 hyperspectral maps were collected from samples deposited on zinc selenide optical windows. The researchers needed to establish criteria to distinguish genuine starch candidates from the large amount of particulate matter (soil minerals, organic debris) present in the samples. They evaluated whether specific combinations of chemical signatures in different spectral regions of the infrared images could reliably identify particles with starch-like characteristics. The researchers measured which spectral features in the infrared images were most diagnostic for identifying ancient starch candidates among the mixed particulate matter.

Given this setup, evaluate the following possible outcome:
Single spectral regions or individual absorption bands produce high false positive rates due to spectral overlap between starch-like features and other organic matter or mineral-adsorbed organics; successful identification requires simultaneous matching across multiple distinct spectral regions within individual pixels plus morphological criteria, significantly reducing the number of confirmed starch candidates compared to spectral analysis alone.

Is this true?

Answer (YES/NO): YES